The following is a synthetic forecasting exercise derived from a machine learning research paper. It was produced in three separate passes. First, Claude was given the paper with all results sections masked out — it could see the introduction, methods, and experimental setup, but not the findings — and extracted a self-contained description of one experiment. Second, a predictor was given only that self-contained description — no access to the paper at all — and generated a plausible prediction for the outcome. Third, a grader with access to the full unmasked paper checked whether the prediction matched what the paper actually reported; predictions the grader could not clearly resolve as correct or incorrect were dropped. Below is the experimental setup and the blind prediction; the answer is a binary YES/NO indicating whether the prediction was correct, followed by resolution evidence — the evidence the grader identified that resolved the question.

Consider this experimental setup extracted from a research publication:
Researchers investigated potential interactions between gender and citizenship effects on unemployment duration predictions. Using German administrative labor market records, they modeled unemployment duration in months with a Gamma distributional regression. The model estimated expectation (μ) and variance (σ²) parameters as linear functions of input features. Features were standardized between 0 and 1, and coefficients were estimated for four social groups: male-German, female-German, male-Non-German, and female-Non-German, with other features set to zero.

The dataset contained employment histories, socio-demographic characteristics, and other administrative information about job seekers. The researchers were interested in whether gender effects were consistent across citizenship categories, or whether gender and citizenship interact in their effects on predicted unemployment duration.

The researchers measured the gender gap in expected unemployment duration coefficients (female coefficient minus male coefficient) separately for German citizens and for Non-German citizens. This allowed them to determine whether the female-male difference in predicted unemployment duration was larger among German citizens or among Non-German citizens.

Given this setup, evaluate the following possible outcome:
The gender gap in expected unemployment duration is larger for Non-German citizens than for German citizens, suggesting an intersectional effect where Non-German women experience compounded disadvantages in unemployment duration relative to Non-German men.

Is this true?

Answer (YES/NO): NO